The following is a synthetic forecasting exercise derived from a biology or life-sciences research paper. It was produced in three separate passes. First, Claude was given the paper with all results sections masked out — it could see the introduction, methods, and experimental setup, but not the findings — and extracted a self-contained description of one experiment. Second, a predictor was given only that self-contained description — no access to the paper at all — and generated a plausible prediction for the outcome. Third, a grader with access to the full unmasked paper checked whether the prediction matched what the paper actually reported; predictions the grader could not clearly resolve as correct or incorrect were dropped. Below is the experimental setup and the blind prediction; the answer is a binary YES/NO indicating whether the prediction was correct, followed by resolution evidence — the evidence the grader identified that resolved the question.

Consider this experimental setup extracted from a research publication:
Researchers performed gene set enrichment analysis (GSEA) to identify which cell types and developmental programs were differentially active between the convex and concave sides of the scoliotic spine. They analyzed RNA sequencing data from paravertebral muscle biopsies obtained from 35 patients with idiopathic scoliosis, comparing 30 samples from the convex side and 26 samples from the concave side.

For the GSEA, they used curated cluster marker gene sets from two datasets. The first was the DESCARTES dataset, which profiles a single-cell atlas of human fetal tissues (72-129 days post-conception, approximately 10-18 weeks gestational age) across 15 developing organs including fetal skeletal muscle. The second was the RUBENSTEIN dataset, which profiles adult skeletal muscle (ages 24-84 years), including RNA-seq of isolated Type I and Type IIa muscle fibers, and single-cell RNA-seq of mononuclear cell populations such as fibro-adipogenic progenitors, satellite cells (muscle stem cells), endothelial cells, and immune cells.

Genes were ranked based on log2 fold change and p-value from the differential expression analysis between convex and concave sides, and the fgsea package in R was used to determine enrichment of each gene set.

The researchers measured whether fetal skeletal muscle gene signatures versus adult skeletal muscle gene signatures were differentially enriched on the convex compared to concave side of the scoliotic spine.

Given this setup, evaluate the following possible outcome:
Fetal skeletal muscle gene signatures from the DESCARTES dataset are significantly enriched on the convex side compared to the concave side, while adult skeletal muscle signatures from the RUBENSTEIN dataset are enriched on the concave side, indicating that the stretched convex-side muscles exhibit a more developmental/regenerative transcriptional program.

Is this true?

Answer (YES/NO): YES